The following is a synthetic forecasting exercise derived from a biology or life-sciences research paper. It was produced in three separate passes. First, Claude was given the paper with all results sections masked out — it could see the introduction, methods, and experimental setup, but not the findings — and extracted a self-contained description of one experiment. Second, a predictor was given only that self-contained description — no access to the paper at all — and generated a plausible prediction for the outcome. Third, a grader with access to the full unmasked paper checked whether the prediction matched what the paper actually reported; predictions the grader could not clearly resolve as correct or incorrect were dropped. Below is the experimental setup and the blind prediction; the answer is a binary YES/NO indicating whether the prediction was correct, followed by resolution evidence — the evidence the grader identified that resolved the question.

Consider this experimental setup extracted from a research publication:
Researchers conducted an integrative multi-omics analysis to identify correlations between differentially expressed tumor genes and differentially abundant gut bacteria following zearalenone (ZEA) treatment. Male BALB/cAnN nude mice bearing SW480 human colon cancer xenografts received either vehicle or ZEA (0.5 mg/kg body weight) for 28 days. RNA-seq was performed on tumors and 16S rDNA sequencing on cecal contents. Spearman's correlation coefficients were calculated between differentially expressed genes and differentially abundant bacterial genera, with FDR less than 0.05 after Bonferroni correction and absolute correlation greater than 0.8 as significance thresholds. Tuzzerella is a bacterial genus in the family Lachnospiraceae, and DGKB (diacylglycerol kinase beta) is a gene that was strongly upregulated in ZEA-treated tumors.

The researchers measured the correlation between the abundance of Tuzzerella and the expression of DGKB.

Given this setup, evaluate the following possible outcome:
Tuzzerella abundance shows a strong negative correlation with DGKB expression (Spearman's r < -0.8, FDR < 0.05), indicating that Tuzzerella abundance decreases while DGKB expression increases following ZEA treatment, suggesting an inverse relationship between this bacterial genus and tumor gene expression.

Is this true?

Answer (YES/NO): YES